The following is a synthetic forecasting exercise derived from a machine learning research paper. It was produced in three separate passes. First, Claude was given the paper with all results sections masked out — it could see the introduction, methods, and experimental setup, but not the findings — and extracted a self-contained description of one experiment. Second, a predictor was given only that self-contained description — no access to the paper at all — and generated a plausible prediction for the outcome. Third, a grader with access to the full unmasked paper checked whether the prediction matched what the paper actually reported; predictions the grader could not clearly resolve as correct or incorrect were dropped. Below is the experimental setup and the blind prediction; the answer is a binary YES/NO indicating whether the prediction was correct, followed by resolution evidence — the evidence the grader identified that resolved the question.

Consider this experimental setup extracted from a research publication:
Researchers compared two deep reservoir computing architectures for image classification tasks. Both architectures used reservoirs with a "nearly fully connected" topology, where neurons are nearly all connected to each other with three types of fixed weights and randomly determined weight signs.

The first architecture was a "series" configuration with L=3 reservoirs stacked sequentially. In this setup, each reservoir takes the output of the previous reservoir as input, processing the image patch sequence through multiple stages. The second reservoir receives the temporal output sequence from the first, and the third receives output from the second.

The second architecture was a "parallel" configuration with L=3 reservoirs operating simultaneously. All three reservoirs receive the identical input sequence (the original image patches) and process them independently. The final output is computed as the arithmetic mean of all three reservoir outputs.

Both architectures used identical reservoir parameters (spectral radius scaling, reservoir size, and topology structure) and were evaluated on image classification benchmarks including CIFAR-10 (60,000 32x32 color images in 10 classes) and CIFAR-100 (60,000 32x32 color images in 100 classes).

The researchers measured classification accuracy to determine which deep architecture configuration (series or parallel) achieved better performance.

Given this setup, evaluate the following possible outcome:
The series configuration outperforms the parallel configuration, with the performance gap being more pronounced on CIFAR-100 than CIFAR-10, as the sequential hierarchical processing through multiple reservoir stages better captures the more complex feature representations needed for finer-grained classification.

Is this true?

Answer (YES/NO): NO